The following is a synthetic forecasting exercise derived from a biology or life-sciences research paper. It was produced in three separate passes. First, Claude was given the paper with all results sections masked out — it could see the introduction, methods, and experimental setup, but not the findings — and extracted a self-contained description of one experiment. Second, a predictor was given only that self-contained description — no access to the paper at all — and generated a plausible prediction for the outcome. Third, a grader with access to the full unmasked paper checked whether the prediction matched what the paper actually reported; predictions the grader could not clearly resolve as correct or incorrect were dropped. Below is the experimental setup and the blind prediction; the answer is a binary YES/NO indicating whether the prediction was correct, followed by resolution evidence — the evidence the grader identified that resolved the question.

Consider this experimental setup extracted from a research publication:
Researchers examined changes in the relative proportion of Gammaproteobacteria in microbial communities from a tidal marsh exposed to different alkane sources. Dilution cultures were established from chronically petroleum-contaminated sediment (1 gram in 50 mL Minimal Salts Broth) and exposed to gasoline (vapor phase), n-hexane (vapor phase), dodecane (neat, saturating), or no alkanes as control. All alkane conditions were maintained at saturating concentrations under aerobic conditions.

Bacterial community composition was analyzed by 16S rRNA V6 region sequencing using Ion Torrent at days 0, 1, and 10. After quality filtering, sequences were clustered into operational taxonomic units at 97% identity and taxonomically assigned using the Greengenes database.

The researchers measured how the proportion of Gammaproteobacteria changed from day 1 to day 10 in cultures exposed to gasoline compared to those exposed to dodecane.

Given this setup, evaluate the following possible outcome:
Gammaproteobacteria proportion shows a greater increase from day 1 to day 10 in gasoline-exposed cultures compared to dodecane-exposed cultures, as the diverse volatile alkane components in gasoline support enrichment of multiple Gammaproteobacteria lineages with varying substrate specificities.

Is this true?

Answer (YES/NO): NO